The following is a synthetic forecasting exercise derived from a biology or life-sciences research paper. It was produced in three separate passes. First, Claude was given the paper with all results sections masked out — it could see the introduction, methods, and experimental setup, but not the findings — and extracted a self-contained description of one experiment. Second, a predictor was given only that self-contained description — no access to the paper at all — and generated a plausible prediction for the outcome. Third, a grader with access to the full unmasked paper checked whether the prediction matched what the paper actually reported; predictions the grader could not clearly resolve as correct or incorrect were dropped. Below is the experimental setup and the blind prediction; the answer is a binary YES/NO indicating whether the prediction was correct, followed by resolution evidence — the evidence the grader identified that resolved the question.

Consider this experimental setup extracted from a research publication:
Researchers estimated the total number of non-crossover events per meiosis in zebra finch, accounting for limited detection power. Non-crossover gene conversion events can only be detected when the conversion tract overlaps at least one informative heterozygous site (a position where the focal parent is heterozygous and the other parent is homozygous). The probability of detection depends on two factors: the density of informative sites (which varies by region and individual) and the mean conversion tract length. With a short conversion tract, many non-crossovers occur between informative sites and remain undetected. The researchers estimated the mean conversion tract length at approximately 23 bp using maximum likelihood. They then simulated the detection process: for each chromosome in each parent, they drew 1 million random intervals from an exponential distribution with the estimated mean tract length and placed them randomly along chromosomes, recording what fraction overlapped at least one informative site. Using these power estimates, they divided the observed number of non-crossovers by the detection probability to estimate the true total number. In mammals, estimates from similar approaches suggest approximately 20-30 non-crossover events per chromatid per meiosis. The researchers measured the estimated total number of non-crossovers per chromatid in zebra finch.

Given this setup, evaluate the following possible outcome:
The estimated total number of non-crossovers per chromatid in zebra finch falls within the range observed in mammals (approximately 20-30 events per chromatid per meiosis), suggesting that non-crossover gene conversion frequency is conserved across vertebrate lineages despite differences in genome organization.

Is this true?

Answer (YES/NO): NO